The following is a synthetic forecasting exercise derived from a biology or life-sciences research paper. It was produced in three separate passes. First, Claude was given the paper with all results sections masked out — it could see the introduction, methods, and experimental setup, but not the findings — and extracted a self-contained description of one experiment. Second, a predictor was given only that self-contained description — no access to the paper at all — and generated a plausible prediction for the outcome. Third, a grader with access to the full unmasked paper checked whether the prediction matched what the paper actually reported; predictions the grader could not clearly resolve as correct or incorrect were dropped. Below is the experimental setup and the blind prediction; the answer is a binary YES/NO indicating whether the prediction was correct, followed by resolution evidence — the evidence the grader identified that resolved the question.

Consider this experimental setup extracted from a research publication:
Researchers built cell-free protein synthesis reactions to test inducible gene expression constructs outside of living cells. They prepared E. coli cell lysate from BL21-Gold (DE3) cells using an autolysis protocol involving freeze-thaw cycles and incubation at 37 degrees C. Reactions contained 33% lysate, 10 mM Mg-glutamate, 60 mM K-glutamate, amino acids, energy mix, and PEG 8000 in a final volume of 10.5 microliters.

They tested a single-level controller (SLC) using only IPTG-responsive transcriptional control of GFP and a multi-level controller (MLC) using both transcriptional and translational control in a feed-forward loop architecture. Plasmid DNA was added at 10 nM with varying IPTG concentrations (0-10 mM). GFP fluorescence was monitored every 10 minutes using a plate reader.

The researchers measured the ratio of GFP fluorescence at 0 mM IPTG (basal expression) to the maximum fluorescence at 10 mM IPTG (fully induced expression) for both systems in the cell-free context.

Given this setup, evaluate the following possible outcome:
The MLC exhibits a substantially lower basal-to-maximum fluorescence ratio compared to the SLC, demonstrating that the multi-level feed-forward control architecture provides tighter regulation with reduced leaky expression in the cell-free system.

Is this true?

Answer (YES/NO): YES